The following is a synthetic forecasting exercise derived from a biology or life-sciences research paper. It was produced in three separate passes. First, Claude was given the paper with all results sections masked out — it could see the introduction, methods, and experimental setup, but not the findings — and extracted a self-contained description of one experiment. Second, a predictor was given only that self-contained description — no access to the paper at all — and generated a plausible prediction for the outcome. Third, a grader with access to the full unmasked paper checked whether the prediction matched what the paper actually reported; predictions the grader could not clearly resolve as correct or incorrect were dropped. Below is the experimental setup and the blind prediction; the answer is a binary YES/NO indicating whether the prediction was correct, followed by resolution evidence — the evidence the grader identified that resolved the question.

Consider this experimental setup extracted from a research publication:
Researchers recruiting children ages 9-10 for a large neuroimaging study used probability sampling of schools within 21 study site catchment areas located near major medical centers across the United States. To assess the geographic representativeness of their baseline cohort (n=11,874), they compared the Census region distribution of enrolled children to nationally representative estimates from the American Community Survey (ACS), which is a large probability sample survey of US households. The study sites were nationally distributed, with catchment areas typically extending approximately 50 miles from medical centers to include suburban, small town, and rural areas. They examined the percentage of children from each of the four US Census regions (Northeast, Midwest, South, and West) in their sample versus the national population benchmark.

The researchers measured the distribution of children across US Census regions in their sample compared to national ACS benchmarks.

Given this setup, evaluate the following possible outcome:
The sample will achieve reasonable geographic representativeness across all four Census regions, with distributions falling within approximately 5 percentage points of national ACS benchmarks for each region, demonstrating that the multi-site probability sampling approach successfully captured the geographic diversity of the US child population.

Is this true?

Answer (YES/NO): NO